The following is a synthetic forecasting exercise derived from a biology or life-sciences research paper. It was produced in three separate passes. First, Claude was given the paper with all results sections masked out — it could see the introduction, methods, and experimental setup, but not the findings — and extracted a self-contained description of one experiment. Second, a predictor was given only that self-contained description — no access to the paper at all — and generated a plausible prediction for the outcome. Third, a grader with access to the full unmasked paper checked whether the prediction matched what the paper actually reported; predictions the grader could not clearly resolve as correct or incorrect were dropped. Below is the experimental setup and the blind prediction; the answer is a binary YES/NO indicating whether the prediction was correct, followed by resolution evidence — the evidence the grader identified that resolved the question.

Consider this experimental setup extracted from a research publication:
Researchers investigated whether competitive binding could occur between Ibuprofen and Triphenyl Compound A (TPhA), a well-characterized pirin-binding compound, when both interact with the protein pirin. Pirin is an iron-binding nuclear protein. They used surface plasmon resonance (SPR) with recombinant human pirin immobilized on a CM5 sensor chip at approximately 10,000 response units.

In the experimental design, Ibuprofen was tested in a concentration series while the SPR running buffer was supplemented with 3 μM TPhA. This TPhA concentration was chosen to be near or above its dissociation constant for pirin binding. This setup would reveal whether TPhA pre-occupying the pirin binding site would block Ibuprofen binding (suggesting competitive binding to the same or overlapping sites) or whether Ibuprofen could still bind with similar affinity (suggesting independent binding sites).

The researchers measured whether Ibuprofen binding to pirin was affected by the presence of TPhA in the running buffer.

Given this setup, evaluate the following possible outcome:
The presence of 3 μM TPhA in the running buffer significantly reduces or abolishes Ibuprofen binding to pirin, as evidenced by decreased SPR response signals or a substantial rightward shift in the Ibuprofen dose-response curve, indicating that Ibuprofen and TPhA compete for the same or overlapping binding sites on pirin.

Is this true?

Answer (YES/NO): YES